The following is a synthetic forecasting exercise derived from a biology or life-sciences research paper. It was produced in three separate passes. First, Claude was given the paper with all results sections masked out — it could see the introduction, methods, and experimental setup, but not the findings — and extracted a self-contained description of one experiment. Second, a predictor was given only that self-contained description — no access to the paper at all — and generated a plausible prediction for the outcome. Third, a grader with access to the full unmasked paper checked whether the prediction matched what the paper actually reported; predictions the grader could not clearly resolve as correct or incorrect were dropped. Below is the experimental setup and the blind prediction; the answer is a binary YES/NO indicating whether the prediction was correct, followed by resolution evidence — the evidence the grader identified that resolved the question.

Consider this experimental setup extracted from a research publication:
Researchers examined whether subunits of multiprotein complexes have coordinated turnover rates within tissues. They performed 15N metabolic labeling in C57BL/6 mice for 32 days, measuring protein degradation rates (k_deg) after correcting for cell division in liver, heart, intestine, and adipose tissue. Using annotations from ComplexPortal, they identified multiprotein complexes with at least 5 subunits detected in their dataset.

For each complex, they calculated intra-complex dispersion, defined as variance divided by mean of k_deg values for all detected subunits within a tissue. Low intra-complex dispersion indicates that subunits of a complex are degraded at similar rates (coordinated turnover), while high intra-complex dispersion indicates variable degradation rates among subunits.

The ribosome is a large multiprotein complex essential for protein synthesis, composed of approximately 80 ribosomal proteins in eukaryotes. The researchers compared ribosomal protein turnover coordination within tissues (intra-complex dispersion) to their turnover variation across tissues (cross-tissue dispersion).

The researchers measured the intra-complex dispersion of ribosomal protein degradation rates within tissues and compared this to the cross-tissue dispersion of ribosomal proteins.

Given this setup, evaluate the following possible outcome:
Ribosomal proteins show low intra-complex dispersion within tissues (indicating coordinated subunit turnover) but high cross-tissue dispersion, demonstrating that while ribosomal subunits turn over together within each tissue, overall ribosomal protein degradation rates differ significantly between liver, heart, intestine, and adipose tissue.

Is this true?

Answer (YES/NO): NO